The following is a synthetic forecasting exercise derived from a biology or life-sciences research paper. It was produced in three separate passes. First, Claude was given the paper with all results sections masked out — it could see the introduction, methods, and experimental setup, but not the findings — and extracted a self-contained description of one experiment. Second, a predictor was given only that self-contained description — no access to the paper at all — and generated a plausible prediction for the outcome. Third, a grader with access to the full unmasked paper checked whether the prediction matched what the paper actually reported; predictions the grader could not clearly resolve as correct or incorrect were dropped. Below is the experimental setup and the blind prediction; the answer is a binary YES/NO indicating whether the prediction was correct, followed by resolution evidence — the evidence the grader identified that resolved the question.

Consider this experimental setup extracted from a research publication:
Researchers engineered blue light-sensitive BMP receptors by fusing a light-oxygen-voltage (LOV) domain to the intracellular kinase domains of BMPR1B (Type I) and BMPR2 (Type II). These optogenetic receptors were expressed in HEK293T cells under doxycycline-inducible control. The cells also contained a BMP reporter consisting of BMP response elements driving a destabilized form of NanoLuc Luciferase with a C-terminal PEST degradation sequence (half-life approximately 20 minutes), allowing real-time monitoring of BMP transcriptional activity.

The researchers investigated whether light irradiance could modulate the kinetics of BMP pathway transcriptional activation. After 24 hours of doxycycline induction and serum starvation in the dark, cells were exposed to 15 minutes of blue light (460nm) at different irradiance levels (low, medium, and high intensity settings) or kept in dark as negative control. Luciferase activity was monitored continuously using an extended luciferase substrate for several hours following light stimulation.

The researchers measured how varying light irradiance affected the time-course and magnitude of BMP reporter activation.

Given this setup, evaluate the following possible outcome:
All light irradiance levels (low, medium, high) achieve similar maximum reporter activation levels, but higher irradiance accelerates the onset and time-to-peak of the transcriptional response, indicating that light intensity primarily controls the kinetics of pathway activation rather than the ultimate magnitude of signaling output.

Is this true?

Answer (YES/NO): NO